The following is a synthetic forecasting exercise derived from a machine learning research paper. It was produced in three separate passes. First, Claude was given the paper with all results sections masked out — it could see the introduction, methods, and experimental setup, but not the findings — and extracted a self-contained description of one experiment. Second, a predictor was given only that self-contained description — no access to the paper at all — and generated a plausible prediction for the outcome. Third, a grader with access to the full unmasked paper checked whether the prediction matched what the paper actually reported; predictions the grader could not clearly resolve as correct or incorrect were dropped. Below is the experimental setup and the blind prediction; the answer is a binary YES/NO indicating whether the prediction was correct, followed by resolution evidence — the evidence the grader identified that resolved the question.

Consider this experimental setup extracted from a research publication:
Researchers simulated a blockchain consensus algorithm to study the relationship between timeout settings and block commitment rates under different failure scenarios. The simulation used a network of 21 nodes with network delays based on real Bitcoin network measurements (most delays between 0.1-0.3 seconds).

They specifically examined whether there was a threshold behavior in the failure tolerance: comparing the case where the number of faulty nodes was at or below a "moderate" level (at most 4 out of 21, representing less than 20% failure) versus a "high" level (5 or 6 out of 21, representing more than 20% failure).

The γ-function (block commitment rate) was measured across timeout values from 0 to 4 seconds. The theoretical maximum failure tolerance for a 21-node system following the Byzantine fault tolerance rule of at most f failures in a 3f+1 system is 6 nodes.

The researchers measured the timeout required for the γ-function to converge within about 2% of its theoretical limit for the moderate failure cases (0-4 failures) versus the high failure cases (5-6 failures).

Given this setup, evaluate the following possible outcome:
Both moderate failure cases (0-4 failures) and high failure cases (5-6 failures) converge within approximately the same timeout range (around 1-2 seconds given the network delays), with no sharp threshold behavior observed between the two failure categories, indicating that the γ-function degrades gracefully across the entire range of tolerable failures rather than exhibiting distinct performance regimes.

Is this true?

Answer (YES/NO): NO